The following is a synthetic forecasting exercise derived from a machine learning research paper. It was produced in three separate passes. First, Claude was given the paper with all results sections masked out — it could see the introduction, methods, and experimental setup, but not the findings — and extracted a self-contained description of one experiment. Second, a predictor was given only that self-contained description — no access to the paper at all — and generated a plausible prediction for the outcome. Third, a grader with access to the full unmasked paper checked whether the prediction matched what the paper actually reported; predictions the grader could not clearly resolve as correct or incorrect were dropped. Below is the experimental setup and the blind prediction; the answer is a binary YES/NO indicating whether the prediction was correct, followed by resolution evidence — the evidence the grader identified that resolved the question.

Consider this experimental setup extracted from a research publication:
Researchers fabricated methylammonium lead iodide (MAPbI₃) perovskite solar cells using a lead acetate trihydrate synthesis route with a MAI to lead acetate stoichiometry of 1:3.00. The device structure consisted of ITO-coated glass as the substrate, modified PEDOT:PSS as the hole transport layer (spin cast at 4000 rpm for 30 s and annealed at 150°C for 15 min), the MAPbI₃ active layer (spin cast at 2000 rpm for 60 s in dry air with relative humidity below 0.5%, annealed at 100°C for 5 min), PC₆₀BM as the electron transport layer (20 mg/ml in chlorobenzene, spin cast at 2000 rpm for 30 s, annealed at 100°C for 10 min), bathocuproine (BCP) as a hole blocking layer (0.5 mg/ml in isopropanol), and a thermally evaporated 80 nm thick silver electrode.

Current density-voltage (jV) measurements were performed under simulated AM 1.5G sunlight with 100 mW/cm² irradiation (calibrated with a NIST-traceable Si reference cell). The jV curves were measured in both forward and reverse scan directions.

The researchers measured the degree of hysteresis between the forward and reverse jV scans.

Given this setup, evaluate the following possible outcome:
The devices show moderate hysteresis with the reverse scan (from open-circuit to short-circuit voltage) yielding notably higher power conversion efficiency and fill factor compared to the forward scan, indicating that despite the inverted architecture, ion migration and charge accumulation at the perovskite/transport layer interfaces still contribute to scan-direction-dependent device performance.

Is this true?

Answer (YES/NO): NO